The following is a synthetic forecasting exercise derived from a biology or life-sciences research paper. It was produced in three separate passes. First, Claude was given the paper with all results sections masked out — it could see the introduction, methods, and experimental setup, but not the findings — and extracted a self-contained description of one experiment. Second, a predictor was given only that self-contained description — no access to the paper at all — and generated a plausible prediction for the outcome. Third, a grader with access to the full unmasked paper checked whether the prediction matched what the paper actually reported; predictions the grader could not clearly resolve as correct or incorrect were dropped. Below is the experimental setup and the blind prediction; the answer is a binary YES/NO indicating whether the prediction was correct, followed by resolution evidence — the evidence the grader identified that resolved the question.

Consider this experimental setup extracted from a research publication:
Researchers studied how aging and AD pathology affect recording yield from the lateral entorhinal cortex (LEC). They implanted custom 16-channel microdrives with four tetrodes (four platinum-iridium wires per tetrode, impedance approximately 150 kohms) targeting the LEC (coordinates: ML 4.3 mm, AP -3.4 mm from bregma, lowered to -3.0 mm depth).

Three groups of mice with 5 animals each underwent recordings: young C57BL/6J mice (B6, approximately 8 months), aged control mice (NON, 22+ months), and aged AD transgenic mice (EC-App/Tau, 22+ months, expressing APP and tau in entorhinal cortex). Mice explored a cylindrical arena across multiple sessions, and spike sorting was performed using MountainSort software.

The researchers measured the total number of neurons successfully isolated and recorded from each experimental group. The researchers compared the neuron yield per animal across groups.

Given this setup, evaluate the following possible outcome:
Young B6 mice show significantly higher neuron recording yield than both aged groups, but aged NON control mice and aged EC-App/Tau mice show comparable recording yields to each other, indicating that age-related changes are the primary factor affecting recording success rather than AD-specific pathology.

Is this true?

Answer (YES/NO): NO